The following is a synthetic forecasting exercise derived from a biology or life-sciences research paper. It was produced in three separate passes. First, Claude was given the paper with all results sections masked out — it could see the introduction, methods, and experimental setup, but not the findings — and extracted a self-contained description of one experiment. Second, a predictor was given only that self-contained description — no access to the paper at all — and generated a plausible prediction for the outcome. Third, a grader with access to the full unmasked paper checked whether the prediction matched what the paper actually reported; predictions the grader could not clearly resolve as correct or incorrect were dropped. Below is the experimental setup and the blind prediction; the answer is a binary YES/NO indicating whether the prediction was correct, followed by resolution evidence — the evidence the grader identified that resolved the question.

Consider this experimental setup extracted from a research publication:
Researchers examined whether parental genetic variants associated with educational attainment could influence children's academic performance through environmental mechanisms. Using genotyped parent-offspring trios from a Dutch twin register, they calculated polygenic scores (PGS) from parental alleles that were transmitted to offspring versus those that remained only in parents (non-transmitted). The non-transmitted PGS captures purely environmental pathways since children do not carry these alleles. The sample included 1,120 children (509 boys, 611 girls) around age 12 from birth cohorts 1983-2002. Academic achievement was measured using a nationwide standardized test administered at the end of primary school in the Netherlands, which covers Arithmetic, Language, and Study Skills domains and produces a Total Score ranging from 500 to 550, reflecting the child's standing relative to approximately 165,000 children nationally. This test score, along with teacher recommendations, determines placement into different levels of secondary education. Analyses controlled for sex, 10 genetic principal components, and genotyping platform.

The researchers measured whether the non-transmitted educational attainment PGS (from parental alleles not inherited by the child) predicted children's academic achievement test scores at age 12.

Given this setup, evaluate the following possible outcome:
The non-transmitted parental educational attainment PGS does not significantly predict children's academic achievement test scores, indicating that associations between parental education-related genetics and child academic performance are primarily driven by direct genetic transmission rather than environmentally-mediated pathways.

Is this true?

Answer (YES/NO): YES